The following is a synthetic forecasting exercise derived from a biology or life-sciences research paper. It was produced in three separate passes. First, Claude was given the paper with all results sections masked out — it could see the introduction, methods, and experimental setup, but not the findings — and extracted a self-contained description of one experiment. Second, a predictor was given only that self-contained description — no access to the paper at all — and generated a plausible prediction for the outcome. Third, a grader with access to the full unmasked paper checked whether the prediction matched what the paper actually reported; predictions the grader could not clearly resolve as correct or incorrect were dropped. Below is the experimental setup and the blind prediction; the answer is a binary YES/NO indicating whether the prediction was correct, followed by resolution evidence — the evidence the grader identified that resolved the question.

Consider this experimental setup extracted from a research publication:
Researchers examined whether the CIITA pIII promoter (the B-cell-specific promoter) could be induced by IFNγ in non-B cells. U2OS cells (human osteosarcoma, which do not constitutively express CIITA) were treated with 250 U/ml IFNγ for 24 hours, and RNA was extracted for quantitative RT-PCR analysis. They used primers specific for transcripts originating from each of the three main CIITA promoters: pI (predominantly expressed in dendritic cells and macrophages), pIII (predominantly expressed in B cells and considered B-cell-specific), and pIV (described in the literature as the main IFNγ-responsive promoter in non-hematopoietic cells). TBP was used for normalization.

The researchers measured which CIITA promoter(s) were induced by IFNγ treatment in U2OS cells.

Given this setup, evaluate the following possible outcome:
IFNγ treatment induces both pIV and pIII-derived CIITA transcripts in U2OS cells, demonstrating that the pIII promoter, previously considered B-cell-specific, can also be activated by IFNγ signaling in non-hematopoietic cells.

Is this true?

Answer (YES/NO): YES